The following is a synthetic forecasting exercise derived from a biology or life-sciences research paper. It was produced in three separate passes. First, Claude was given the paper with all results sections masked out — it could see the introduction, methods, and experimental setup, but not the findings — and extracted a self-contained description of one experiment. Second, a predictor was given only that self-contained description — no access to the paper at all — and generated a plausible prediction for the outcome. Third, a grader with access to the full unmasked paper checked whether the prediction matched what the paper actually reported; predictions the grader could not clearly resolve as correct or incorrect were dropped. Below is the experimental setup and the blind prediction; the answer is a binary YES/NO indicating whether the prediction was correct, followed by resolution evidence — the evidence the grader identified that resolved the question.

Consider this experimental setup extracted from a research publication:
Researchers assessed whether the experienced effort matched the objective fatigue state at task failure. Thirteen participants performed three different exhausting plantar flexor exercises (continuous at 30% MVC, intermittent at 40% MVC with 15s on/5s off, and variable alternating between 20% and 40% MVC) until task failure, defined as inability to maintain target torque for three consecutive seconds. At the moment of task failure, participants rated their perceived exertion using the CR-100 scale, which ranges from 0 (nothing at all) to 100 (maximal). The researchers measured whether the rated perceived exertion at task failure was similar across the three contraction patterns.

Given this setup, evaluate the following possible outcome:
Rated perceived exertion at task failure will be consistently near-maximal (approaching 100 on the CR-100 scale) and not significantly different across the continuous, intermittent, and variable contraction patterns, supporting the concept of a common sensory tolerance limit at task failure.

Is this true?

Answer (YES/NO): YES